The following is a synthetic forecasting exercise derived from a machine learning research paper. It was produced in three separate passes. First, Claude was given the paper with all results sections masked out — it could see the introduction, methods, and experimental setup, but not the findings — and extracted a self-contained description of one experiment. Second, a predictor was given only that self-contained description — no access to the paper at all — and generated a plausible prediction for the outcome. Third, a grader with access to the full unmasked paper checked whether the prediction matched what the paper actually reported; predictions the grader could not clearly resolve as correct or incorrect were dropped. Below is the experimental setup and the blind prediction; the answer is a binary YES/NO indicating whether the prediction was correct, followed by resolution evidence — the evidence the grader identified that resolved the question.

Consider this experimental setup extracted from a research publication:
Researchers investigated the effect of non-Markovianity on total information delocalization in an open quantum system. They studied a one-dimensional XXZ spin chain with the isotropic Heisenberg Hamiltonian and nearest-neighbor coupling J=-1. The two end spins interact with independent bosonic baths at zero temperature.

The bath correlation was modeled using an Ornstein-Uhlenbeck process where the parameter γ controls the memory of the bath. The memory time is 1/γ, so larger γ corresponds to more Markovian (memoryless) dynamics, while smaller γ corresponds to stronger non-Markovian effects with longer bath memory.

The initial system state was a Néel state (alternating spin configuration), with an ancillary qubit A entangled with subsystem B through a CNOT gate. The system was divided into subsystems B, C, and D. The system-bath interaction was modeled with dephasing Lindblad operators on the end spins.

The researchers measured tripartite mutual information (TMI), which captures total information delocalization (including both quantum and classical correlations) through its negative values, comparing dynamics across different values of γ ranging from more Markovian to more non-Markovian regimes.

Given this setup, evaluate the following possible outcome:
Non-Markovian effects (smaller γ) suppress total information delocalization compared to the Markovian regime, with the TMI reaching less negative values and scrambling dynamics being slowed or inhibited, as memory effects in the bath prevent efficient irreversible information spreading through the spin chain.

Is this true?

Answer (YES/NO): NO